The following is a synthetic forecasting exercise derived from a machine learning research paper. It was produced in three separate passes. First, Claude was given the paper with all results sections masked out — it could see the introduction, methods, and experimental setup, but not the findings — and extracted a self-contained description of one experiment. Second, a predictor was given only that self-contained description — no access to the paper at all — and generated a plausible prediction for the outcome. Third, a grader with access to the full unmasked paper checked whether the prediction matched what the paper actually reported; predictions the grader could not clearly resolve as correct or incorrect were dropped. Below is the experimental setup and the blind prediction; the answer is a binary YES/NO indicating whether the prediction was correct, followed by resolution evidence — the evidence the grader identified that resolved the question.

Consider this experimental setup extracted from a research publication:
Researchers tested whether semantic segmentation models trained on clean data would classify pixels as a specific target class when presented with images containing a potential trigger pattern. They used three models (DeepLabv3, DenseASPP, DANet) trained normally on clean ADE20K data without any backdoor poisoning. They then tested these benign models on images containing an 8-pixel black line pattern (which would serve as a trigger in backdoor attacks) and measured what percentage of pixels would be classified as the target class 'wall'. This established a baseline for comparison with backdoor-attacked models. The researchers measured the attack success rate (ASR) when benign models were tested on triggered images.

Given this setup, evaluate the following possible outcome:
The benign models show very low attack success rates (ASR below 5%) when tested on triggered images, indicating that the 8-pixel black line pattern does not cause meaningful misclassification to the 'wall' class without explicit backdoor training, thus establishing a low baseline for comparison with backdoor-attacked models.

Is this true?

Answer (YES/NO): NO